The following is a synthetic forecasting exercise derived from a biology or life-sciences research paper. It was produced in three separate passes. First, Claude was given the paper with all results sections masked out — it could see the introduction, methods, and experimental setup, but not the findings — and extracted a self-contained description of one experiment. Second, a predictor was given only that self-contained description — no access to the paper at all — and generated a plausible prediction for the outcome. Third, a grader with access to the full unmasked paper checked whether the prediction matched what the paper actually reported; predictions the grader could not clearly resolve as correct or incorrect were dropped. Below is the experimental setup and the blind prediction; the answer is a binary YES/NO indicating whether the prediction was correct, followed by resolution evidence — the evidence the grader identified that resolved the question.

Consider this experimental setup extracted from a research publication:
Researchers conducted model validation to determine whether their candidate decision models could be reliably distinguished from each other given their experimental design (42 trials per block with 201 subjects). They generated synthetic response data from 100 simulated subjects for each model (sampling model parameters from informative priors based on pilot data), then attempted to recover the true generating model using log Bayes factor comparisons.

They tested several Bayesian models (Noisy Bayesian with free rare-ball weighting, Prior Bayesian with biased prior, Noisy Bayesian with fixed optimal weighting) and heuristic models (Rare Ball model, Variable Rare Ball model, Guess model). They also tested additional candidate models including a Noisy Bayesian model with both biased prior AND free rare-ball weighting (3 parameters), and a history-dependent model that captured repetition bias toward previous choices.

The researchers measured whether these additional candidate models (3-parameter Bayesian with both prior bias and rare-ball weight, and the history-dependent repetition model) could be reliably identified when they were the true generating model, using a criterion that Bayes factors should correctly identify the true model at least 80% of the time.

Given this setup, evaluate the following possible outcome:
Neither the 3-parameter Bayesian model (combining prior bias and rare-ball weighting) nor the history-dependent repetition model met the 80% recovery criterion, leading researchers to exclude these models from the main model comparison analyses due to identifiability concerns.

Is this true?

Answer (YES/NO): YES